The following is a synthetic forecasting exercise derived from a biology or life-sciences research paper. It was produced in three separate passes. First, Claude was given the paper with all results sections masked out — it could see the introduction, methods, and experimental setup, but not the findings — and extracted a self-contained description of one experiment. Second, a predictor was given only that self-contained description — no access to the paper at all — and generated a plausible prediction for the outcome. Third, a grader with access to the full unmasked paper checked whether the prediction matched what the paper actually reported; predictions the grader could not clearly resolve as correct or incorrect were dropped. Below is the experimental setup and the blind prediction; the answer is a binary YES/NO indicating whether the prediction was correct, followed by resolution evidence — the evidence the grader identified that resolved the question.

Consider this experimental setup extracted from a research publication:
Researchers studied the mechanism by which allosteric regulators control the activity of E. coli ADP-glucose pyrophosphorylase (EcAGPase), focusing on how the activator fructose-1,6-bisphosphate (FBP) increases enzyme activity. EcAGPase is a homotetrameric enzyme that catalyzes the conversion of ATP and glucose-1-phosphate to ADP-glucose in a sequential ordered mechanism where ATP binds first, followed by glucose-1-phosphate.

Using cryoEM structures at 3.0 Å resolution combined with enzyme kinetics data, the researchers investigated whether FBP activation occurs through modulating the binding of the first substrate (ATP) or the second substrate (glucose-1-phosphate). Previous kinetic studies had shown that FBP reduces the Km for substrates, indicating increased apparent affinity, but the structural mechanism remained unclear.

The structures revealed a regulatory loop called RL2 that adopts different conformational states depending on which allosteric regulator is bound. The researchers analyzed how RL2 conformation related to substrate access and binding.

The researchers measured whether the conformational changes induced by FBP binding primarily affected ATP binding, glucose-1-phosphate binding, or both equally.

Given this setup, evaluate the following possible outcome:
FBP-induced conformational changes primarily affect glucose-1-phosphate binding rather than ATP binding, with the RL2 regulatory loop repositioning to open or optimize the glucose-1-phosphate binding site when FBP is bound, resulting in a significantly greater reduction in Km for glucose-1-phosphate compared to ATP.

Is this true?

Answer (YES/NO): NO